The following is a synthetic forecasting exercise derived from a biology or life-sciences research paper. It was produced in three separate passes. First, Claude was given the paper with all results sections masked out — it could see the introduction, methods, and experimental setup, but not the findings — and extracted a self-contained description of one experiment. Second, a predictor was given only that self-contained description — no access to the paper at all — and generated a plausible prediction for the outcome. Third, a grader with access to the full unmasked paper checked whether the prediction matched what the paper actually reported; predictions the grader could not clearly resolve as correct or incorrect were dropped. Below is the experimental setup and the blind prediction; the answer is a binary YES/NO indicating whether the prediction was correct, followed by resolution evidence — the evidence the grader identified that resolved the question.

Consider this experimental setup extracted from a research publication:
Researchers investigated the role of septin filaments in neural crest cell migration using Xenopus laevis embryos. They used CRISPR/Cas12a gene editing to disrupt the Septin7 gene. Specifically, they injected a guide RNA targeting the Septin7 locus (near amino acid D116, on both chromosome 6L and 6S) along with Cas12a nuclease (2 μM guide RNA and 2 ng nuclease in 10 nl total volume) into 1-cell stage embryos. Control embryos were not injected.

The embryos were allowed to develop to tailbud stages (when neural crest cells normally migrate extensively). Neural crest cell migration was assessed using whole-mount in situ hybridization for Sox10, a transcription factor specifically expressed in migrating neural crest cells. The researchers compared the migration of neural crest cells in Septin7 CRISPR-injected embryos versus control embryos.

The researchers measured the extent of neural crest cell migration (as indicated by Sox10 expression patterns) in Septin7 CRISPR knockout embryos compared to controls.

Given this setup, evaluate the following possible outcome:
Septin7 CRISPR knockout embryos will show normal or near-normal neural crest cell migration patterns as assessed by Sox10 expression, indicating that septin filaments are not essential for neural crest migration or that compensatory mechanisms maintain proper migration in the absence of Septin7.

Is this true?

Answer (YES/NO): NO